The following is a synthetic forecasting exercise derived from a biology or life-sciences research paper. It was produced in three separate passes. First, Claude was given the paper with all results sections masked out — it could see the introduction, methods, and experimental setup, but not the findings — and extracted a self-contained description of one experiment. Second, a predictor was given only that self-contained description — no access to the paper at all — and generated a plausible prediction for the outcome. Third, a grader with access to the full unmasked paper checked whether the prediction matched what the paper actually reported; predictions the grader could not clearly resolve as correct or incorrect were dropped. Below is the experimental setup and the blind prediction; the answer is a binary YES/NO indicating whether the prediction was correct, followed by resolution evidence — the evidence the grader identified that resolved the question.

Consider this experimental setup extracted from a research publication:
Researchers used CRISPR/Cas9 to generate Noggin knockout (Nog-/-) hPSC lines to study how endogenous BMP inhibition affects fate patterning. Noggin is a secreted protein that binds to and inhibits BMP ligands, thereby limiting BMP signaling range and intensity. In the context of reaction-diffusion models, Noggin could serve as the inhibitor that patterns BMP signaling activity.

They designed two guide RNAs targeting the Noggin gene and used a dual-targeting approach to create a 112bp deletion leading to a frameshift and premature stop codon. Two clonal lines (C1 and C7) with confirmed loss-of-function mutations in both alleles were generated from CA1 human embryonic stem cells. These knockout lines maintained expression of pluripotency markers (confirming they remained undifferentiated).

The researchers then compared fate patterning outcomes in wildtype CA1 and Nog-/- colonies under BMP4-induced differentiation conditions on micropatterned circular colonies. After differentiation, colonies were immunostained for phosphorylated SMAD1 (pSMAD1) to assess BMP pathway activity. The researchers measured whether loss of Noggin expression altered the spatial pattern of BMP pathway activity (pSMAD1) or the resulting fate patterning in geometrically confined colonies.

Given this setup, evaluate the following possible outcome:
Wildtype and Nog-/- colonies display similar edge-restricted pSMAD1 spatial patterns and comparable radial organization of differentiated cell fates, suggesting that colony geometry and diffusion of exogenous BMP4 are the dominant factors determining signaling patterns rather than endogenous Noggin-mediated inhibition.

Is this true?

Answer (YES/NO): NO